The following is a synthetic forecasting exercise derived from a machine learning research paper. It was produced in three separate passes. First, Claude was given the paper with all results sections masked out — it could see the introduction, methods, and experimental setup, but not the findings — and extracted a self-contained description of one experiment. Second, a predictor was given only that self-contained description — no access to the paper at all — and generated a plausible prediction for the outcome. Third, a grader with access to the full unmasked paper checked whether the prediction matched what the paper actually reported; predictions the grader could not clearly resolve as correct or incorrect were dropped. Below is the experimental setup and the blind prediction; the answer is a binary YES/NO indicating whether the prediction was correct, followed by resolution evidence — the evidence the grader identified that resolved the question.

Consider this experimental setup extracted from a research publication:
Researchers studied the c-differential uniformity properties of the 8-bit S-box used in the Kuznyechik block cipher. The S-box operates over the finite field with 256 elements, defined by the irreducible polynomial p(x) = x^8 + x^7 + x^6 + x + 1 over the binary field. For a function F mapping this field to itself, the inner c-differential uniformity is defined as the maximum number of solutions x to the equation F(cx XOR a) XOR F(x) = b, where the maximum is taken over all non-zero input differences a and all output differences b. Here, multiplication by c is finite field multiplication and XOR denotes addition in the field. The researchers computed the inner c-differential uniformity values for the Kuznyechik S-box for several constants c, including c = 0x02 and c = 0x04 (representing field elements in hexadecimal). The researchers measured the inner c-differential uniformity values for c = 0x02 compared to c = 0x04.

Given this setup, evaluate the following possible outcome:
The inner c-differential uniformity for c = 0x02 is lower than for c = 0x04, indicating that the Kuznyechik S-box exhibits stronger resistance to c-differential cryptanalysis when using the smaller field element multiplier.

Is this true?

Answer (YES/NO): NO